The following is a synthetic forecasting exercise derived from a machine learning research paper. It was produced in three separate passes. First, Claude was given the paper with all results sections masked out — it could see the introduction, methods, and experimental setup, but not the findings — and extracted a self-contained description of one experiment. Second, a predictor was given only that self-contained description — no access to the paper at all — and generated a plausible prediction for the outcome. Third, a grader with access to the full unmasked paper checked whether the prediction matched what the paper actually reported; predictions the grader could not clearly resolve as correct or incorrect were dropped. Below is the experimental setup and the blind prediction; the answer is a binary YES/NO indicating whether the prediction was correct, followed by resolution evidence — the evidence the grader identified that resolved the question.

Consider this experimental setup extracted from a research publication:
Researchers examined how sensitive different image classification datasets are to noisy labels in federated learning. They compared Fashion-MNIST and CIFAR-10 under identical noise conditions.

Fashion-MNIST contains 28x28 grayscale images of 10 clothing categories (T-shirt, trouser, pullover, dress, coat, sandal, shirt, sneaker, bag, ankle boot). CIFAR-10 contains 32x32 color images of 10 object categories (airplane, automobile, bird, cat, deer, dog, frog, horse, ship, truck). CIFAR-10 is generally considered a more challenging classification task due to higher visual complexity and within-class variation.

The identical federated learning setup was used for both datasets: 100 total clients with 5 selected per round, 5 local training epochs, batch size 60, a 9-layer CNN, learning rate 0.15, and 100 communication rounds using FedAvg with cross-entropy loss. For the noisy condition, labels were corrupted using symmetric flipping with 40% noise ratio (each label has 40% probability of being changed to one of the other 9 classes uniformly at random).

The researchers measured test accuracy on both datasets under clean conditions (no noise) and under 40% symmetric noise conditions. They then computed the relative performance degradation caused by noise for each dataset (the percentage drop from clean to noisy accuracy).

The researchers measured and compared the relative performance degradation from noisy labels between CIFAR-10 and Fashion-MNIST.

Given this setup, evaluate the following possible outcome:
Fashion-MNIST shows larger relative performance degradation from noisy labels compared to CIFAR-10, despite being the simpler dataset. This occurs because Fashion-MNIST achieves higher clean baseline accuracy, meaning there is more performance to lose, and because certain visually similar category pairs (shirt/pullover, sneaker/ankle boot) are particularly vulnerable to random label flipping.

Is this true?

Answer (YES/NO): NO